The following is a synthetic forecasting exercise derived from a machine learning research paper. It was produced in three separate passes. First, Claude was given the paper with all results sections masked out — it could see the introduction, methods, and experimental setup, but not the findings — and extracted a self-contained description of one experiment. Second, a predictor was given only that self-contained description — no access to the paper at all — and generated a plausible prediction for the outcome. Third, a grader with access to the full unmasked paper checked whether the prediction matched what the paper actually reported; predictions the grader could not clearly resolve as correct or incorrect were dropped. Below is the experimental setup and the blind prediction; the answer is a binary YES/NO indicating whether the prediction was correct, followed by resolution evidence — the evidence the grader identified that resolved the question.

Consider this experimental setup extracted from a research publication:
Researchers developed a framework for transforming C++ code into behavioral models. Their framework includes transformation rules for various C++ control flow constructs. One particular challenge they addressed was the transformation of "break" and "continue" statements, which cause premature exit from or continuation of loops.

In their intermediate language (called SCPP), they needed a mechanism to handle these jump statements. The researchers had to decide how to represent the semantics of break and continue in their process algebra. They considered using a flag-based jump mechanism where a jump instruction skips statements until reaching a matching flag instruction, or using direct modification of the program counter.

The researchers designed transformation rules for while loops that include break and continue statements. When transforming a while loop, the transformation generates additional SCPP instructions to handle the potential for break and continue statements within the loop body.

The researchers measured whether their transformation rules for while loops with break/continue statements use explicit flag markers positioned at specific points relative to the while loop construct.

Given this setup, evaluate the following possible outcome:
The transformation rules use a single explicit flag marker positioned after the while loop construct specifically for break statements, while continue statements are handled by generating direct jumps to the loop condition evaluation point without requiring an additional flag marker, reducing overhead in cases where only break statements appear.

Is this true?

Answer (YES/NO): NO